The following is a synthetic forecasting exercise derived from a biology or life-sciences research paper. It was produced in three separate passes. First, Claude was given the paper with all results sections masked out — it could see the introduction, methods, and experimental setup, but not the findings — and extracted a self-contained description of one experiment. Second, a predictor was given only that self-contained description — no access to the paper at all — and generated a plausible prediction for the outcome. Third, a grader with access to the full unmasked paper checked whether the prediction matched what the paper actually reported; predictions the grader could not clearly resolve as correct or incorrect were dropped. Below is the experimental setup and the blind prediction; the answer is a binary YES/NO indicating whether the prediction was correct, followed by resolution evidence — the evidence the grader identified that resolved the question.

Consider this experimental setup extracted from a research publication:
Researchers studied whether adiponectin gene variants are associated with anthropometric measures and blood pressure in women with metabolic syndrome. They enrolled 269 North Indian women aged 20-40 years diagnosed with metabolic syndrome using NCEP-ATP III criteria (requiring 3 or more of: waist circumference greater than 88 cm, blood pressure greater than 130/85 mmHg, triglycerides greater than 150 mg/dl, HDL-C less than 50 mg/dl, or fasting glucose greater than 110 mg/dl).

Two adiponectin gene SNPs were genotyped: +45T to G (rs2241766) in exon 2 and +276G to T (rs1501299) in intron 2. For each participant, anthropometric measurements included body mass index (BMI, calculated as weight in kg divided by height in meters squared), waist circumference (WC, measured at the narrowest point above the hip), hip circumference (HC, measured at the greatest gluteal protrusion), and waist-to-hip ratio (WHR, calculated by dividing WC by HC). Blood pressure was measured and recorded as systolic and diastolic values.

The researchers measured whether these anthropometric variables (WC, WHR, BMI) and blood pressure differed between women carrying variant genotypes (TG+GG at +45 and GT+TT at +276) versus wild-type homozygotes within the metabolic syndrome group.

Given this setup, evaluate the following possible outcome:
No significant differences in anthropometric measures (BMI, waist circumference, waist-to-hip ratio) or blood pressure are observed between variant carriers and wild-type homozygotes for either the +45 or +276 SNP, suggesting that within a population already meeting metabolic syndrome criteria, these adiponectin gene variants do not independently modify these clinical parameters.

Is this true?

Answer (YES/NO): NO